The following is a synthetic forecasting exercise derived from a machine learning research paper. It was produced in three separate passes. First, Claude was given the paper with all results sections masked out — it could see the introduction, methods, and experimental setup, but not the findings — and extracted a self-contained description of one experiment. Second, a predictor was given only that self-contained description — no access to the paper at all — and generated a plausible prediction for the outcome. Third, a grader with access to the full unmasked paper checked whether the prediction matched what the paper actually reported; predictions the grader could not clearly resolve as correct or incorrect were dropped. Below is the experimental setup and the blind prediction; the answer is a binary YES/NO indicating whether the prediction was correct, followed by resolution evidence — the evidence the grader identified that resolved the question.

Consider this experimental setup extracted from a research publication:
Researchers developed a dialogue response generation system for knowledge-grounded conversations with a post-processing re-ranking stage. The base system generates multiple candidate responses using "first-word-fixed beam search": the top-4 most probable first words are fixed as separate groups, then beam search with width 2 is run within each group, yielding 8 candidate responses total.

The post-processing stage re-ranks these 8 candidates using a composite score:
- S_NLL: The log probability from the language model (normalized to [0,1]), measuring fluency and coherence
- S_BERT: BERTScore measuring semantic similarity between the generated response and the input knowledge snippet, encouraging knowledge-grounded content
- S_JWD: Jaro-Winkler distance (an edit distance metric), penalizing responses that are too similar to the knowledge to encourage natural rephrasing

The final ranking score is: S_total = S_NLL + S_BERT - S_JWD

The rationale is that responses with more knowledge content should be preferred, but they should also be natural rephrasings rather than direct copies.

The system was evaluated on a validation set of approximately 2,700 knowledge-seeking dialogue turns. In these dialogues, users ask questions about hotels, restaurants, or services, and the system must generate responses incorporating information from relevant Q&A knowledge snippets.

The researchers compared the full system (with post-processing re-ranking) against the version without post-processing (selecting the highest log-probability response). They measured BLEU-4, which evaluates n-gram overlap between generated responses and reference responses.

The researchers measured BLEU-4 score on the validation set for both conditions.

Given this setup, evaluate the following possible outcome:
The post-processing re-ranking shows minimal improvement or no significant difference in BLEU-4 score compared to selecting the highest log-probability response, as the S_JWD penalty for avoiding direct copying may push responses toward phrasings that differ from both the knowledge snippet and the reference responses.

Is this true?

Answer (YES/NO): NO